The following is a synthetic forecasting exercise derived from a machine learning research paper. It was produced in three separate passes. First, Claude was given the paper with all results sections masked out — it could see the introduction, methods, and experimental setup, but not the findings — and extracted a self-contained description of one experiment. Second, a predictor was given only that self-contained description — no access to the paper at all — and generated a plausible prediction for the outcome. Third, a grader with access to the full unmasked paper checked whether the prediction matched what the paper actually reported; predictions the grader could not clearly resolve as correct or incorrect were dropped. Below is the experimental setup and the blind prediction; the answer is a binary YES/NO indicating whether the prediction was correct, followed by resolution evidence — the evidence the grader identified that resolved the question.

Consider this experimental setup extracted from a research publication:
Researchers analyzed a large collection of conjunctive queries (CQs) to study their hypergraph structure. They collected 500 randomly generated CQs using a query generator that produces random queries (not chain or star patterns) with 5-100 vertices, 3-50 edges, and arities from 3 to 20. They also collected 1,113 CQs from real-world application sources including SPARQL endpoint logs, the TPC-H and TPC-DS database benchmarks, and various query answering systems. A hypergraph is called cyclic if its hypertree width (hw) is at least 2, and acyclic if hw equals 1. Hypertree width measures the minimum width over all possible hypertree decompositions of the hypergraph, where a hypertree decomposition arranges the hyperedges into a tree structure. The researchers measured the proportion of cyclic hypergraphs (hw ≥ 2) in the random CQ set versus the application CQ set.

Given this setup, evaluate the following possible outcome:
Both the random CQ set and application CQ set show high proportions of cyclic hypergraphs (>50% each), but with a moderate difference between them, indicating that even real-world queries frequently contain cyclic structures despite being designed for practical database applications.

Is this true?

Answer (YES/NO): NO